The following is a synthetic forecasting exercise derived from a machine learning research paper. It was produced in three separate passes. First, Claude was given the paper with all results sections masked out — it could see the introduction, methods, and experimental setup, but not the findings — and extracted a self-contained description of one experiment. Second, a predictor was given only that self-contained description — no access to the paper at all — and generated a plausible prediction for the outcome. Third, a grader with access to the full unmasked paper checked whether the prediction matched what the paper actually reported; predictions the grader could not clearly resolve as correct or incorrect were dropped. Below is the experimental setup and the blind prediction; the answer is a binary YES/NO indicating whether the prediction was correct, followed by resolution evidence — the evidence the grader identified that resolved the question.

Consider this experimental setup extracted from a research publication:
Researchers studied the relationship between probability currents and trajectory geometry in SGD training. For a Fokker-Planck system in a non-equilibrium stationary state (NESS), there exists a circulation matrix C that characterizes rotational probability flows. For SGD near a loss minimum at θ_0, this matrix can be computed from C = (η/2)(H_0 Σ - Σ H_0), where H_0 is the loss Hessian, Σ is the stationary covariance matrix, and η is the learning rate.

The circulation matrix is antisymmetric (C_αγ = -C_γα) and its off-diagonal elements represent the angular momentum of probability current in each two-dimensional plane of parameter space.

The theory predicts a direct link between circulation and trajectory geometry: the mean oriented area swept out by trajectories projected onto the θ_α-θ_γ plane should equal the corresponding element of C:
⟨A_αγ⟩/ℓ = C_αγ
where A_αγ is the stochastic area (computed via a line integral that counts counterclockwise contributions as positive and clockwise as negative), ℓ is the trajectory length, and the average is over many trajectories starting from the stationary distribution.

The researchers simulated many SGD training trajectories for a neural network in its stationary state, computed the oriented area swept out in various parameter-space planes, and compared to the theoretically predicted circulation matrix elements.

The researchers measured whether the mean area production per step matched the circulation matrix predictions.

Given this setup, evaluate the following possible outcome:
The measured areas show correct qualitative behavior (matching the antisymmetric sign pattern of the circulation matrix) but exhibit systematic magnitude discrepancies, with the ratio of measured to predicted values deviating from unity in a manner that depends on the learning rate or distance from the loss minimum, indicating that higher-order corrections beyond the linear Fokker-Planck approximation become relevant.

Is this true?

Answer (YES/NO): NO